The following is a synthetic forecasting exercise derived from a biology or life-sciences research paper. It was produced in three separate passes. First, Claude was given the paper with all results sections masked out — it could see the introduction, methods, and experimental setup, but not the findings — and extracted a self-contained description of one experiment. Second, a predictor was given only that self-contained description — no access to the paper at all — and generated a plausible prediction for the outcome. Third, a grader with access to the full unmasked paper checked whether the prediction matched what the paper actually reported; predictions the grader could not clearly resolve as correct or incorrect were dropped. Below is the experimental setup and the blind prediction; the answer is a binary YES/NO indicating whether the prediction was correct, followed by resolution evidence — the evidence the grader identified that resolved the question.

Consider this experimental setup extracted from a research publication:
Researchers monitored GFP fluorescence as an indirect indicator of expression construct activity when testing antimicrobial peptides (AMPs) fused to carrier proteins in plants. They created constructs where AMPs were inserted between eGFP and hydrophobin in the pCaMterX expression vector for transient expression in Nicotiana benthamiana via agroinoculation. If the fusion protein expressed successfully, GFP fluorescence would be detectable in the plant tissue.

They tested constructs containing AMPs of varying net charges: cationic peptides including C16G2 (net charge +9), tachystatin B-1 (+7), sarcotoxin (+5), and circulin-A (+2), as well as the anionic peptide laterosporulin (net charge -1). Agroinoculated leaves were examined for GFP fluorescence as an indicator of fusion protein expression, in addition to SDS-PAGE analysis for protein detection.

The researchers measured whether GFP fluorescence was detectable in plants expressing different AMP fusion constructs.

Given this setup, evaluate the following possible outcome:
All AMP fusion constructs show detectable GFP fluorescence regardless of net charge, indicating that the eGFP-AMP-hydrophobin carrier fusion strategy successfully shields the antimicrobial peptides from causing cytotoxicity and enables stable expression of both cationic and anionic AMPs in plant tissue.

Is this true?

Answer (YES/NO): NO